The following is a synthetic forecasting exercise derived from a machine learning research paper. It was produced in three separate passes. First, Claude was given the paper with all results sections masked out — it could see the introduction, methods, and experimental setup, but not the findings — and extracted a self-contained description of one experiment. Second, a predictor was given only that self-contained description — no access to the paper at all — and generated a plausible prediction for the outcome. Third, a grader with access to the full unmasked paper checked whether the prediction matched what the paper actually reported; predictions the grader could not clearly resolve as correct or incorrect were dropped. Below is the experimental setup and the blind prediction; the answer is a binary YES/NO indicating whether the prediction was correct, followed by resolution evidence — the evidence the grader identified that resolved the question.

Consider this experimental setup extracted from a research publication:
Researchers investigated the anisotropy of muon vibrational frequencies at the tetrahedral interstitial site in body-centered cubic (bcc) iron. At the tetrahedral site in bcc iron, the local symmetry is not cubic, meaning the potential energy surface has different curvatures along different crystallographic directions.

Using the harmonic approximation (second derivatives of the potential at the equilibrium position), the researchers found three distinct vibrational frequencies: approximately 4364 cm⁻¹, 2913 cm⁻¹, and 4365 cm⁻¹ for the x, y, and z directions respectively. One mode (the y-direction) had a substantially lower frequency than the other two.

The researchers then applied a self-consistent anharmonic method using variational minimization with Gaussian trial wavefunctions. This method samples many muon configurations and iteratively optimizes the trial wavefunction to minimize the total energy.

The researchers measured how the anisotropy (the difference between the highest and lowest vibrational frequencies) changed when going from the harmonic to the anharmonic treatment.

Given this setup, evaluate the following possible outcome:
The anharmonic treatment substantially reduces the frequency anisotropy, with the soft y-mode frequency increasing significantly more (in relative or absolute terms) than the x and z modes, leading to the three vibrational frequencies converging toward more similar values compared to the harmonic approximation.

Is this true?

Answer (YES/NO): NO